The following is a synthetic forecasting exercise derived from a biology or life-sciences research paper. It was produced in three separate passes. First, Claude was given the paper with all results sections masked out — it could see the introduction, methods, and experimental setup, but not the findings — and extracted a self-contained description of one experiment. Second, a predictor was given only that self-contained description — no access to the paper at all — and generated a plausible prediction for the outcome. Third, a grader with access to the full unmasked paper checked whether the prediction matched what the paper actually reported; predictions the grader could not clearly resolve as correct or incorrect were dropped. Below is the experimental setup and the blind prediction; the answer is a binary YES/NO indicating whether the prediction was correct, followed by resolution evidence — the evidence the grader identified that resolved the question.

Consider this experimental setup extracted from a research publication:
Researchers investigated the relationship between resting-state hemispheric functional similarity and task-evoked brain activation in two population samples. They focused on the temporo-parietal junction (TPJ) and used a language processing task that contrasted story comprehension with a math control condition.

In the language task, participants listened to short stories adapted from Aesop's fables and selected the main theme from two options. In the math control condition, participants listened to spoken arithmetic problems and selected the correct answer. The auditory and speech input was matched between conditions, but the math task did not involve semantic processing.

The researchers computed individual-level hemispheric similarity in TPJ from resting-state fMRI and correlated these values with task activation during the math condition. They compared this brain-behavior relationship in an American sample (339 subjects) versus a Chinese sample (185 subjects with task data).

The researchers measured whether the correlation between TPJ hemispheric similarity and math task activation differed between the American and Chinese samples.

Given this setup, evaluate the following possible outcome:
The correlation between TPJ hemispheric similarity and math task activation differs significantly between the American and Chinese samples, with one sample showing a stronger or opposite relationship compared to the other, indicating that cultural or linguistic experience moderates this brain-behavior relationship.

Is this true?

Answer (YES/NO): YES